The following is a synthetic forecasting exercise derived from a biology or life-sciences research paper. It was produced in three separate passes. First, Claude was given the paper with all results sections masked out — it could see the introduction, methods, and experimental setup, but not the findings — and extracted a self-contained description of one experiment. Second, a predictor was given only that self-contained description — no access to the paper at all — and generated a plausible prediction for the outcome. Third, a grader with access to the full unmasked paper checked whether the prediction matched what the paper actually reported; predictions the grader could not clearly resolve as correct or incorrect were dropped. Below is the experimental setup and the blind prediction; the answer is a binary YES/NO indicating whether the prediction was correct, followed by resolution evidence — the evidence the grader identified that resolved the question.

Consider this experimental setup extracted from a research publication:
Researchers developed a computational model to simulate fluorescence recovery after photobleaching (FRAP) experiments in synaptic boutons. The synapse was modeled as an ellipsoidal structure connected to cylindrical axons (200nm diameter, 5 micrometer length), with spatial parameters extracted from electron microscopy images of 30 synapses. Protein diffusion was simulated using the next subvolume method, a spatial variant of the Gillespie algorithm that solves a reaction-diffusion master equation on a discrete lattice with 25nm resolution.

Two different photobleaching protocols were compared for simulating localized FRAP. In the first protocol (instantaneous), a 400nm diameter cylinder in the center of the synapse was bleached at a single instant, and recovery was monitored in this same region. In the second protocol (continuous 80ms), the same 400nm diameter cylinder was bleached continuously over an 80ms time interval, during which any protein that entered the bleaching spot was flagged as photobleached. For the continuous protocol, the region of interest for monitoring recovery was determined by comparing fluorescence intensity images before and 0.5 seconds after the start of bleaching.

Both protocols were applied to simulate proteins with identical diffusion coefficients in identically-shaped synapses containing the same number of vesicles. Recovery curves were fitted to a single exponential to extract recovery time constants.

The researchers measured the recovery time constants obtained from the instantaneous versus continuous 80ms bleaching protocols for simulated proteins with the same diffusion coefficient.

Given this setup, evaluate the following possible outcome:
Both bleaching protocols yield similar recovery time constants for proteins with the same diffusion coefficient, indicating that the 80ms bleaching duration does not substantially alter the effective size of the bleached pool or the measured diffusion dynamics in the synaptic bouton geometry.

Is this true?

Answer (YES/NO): NO